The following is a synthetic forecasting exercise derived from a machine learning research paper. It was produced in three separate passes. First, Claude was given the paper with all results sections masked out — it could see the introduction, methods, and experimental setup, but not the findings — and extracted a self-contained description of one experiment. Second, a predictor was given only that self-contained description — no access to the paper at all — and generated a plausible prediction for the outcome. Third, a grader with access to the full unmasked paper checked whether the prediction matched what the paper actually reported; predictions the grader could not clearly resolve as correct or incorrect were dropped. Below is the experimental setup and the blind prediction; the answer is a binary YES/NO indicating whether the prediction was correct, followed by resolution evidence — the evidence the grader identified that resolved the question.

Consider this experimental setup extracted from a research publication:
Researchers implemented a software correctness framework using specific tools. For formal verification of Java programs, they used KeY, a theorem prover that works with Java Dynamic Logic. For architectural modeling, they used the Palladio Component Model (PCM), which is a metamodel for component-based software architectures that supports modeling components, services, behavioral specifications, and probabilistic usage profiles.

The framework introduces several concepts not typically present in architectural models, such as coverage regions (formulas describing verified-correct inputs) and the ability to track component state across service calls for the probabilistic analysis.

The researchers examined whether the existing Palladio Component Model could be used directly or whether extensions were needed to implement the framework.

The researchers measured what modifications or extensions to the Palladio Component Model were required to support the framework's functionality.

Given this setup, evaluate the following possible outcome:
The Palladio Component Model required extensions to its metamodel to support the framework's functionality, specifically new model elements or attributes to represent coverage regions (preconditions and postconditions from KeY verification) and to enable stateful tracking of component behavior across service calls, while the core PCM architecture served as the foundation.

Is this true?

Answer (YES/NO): YES